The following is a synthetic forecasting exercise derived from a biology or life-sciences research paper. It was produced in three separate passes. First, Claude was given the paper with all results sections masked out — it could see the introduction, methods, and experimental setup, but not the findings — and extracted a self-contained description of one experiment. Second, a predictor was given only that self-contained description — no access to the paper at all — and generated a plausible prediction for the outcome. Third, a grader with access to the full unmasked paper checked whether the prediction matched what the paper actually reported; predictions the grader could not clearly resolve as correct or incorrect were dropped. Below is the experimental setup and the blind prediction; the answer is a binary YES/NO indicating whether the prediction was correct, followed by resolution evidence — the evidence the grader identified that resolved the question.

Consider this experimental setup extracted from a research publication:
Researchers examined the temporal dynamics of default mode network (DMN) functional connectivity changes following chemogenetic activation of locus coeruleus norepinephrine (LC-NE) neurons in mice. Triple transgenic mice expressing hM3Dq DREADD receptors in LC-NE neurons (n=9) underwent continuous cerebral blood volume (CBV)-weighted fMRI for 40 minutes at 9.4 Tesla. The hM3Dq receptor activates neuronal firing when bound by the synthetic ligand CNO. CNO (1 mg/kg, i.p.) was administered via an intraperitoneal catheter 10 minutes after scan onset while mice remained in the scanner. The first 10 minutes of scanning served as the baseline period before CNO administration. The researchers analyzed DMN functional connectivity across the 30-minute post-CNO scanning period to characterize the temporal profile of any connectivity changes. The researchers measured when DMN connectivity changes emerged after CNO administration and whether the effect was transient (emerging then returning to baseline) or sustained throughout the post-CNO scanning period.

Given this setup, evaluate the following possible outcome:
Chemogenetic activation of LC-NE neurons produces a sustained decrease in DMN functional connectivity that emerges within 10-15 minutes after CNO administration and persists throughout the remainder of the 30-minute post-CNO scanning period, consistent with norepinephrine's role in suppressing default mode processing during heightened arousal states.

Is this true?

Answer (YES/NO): NO